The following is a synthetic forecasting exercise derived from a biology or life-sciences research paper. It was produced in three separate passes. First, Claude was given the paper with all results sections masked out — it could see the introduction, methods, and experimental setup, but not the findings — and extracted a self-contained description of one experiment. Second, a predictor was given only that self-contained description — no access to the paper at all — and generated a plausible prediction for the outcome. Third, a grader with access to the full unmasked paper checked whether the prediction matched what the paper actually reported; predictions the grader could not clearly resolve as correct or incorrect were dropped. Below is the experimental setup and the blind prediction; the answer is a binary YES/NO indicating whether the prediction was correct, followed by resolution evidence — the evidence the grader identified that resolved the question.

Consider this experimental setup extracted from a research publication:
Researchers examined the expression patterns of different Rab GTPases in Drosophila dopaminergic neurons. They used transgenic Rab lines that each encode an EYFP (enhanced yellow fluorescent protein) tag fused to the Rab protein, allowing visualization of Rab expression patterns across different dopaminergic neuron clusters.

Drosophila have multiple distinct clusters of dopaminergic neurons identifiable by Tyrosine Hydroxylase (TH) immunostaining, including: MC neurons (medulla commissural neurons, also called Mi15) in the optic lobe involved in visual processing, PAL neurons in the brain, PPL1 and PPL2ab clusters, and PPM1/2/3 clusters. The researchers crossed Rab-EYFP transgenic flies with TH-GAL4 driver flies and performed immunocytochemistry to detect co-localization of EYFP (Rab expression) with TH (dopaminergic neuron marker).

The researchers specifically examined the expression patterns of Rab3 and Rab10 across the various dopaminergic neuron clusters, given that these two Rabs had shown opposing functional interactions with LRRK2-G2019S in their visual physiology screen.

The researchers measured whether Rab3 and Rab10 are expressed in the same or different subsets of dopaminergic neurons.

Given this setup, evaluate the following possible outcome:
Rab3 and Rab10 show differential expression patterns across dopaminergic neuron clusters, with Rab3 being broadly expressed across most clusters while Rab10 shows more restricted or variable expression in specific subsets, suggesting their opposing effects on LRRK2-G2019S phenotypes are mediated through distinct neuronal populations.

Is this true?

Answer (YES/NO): YES